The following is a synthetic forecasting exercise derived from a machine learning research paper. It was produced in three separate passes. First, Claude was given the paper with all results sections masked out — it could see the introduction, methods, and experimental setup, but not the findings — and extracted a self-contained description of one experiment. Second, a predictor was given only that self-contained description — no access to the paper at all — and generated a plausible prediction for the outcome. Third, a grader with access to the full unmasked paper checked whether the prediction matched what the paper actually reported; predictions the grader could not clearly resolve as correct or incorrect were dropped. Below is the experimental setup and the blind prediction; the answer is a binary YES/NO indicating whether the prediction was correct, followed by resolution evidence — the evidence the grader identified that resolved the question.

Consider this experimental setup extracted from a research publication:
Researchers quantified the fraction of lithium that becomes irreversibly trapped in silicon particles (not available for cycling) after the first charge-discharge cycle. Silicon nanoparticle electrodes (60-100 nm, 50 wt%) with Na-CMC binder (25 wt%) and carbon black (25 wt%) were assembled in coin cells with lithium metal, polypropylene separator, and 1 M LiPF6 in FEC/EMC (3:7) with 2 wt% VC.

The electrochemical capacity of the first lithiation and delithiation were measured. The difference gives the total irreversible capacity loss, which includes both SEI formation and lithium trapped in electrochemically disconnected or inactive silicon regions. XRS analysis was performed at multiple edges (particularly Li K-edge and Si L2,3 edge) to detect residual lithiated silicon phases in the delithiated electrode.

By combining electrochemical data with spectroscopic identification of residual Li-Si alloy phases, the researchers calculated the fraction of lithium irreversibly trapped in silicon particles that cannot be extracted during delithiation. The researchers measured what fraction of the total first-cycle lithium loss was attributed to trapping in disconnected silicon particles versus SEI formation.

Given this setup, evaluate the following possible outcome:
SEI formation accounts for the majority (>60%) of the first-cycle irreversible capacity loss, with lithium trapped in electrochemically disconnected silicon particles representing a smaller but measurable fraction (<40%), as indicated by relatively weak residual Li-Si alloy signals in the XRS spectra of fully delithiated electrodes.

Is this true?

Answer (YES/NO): YES